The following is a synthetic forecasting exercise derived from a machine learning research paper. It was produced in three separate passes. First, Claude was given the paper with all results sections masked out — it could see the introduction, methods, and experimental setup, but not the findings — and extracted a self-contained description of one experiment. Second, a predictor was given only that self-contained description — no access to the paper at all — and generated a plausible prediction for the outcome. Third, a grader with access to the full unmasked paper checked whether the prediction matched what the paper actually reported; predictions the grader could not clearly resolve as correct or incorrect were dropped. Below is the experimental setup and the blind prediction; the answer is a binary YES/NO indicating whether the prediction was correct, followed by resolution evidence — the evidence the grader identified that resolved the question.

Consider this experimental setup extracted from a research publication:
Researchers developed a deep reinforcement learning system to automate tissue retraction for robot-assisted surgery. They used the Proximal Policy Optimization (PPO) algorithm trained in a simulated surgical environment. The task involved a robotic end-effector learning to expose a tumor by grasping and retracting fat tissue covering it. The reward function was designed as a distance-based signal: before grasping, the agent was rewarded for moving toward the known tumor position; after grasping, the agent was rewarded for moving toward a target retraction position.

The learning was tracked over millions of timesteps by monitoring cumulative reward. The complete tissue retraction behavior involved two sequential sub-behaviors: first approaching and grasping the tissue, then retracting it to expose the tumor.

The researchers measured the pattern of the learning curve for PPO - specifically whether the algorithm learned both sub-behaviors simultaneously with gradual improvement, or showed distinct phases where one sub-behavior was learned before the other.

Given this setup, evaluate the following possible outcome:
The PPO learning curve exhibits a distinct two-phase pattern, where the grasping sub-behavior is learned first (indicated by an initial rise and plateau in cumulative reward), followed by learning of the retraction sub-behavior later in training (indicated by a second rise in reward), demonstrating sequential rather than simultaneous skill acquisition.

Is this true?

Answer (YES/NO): YES